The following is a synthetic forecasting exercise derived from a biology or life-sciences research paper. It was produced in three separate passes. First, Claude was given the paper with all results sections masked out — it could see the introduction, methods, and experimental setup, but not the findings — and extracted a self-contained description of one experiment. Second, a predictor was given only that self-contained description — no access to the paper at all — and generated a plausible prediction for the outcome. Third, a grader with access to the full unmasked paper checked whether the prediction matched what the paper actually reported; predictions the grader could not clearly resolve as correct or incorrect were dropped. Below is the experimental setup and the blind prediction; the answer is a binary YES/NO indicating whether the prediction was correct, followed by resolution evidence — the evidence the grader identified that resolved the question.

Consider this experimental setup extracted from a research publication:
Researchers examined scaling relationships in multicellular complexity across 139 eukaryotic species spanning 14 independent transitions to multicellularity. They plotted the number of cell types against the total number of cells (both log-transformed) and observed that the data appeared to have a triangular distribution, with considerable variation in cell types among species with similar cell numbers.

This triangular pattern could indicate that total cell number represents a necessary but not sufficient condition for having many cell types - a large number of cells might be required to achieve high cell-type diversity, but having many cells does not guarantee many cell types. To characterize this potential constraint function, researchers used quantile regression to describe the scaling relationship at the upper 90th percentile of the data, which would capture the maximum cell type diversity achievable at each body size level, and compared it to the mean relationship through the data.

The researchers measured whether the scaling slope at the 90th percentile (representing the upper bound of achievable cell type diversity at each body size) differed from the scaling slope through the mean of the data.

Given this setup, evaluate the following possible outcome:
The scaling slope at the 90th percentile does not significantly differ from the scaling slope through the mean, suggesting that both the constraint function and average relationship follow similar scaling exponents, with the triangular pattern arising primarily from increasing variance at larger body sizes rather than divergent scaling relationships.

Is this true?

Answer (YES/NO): NO